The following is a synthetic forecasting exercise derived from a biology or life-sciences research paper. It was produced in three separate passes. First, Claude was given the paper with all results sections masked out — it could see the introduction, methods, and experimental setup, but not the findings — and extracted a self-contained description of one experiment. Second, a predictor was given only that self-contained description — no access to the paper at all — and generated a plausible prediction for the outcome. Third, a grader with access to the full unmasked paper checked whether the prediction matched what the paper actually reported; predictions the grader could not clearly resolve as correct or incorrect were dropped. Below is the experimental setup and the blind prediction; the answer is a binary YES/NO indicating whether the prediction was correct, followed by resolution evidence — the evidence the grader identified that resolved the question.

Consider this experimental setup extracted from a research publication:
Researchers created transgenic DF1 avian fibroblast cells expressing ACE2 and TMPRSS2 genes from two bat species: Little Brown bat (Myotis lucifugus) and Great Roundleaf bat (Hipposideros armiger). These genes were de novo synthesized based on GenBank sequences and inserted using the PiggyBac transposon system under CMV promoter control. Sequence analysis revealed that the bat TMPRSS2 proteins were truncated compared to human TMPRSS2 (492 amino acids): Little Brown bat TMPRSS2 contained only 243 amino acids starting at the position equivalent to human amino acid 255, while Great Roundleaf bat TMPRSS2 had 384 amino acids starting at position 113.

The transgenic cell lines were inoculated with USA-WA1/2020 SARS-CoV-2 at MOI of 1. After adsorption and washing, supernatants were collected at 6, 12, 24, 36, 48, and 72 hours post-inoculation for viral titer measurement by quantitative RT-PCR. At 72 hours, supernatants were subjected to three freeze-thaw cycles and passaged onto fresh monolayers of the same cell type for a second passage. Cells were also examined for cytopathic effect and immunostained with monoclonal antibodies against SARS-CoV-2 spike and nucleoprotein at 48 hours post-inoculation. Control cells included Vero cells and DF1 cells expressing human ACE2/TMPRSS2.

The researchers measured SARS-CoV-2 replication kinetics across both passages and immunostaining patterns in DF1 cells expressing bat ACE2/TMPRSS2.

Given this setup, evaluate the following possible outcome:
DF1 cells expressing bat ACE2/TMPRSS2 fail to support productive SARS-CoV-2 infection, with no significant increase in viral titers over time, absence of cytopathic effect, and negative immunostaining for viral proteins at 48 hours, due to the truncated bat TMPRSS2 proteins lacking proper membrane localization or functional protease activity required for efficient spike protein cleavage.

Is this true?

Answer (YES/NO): NO